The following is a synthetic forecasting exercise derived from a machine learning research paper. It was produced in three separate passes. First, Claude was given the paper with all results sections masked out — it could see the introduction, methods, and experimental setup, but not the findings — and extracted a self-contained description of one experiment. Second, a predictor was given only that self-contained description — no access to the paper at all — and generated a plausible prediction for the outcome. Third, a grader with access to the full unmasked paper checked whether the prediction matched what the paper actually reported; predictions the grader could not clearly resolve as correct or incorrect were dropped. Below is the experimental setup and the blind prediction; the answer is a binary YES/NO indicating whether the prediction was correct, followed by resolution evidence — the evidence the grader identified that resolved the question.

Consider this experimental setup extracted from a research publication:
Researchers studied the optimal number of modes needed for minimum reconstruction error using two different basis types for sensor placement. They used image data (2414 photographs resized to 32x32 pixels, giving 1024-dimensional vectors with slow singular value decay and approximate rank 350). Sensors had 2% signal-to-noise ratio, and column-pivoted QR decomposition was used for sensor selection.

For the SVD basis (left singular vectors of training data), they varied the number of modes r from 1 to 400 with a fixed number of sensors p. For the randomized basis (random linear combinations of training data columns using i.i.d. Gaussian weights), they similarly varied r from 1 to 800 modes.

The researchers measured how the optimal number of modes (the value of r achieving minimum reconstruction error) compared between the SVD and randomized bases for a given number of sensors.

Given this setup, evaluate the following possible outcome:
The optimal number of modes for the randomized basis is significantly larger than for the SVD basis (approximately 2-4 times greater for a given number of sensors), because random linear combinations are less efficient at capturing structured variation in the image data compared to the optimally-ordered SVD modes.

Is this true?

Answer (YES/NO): NO